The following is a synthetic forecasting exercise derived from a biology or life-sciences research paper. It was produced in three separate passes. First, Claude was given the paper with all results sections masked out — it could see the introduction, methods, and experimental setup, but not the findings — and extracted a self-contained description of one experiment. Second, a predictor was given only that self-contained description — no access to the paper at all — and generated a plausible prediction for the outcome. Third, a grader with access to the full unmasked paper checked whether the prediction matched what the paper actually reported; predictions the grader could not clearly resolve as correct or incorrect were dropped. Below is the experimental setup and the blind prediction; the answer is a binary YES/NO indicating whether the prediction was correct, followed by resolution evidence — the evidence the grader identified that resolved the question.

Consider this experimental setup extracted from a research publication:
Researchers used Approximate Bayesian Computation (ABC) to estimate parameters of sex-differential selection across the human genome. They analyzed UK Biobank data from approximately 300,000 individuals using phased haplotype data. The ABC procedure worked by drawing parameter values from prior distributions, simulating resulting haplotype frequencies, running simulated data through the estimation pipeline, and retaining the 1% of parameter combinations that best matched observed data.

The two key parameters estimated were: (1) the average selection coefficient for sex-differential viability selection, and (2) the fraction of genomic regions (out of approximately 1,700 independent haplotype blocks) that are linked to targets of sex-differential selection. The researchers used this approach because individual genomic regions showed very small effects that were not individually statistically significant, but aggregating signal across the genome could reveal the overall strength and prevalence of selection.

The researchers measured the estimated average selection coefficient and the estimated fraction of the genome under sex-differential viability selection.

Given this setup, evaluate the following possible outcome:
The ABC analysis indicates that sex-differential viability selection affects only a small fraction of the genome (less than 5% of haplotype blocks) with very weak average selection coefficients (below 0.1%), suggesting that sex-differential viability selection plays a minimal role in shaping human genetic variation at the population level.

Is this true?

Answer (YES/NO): NO